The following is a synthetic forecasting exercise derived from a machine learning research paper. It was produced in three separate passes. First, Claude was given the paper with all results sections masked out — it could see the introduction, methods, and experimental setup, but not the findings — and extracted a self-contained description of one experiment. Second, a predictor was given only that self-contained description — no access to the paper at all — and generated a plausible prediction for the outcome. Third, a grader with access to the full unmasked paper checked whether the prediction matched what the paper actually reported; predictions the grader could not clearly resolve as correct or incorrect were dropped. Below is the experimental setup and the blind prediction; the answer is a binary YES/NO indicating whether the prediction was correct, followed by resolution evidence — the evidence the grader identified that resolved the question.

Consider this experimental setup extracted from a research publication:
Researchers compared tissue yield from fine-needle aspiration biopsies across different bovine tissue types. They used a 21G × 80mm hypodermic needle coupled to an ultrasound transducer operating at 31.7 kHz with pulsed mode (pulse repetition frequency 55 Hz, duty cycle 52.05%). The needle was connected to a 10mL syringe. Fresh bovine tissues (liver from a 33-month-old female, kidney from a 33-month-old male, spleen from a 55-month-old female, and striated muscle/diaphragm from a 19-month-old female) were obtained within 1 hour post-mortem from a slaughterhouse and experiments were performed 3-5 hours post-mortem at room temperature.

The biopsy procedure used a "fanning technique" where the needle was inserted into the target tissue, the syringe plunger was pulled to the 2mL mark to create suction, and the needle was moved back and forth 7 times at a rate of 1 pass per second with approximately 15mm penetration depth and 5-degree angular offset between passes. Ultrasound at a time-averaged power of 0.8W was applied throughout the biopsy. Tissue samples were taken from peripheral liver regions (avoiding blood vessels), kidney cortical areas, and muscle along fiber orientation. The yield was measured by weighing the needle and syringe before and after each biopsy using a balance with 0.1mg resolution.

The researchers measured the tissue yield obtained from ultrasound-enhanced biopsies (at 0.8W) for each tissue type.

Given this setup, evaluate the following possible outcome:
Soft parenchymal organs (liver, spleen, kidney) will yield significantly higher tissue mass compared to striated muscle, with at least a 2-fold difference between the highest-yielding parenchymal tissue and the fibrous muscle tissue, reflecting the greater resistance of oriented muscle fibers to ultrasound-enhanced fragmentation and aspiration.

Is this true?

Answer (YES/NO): YES